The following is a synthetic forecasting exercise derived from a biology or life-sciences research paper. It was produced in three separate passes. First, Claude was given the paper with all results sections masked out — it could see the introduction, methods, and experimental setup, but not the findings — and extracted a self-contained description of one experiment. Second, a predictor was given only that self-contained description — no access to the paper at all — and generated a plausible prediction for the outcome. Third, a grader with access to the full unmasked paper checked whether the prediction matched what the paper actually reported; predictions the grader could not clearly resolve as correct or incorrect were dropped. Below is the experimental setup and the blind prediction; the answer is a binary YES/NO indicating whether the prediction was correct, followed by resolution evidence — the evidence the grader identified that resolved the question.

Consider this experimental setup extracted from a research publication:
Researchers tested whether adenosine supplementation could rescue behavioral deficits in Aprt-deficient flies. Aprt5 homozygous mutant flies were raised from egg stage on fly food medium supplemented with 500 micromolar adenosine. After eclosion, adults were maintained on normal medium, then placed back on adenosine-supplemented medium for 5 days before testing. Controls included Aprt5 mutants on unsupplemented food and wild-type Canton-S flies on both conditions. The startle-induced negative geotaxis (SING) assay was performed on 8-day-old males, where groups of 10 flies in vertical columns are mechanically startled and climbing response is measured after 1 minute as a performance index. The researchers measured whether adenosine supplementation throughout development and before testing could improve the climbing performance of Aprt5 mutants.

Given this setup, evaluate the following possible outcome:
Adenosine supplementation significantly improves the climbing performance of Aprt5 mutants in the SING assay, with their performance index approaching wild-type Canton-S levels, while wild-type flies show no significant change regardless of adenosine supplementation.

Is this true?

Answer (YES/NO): NO